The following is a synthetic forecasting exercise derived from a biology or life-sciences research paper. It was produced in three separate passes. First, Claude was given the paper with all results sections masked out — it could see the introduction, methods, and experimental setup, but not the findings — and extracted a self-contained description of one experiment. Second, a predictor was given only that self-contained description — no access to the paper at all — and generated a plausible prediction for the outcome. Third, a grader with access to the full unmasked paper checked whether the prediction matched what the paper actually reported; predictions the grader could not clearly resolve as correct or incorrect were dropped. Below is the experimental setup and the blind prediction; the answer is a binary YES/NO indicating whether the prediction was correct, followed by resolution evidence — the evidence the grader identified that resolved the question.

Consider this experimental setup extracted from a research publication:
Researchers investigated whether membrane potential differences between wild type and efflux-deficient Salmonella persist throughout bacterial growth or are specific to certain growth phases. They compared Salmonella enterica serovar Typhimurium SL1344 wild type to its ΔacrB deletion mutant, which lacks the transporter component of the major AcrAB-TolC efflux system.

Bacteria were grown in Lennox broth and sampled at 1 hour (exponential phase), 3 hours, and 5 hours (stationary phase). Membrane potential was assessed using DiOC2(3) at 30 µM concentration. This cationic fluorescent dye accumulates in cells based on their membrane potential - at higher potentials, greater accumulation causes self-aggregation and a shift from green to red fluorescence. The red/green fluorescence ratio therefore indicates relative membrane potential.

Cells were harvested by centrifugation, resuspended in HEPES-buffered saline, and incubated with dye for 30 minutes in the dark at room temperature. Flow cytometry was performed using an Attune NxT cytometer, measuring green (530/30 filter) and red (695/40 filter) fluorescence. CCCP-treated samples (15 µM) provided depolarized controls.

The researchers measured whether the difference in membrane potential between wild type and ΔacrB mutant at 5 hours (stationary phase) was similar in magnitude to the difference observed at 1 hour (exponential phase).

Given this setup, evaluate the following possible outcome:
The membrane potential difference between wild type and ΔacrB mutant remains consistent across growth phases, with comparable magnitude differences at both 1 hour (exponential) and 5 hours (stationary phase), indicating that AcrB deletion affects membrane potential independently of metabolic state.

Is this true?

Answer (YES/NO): NO